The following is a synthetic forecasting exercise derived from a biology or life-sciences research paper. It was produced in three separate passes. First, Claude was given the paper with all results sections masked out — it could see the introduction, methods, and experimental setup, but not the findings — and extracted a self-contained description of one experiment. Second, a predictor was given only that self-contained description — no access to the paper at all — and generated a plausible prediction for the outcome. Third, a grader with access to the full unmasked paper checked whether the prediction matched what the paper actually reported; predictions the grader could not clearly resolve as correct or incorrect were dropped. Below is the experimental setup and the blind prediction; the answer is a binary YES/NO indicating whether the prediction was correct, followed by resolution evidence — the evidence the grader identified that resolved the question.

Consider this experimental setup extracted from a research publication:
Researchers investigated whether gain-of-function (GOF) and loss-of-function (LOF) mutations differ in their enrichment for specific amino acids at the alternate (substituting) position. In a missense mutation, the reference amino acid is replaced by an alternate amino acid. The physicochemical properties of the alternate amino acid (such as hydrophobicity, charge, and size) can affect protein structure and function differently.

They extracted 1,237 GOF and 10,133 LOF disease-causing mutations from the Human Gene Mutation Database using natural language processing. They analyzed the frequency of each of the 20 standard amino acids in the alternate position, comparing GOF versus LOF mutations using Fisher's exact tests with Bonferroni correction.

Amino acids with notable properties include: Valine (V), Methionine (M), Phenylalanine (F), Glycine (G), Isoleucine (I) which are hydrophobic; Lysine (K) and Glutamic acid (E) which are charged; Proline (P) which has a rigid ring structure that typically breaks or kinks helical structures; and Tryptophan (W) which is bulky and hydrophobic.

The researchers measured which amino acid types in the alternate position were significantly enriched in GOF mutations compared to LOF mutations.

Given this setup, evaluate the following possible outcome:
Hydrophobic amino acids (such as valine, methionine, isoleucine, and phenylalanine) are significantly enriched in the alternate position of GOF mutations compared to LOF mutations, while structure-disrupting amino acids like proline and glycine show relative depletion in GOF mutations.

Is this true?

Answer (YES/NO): NO